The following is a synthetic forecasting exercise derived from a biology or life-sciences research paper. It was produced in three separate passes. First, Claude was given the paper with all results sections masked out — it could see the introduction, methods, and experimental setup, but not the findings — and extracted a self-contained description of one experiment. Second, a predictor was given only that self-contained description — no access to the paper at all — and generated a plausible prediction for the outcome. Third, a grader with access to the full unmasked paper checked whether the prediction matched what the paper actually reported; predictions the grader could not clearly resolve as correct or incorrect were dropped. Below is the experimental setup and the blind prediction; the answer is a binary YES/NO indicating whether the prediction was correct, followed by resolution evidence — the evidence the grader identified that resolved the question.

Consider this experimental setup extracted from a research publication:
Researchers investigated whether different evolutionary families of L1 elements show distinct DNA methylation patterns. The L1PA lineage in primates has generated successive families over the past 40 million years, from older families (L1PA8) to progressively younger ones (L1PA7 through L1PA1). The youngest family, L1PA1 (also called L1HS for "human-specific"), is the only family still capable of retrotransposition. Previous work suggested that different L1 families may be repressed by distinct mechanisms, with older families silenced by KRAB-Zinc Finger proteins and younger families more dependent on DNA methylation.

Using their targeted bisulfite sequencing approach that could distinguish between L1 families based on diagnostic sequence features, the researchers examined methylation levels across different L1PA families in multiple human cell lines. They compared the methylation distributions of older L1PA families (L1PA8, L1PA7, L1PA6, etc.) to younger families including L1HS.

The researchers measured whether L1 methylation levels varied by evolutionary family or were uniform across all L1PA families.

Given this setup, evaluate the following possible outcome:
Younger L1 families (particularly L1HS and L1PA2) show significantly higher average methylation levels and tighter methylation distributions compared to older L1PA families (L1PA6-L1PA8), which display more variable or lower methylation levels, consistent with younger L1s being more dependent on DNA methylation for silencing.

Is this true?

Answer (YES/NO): YES